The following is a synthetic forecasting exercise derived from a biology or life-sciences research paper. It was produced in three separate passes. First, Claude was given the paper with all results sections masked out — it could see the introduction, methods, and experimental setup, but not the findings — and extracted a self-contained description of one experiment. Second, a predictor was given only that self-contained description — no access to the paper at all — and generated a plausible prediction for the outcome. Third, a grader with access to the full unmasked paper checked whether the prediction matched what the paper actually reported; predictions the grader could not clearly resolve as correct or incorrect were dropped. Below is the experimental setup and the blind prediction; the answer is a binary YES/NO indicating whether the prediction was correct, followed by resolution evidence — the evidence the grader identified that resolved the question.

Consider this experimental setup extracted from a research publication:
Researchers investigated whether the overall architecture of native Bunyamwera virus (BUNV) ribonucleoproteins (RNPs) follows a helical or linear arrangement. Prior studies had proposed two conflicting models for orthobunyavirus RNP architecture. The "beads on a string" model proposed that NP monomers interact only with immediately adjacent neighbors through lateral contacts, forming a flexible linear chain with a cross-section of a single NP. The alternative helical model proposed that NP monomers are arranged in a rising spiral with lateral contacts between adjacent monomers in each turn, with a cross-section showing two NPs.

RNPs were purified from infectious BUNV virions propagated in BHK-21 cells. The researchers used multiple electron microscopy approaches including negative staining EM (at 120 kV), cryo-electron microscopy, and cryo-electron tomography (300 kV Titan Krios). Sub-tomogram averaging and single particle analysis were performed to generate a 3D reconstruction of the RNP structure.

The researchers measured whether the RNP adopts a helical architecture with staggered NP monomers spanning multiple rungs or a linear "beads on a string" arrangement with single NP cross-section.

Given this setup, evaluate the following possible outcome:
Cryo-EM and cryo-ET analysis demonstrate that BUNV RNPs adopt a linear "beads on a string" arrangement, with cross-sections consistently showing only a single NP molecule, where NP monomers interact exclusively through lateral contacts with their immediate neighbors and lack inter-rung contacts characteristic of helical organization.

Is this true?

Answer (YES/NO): NO